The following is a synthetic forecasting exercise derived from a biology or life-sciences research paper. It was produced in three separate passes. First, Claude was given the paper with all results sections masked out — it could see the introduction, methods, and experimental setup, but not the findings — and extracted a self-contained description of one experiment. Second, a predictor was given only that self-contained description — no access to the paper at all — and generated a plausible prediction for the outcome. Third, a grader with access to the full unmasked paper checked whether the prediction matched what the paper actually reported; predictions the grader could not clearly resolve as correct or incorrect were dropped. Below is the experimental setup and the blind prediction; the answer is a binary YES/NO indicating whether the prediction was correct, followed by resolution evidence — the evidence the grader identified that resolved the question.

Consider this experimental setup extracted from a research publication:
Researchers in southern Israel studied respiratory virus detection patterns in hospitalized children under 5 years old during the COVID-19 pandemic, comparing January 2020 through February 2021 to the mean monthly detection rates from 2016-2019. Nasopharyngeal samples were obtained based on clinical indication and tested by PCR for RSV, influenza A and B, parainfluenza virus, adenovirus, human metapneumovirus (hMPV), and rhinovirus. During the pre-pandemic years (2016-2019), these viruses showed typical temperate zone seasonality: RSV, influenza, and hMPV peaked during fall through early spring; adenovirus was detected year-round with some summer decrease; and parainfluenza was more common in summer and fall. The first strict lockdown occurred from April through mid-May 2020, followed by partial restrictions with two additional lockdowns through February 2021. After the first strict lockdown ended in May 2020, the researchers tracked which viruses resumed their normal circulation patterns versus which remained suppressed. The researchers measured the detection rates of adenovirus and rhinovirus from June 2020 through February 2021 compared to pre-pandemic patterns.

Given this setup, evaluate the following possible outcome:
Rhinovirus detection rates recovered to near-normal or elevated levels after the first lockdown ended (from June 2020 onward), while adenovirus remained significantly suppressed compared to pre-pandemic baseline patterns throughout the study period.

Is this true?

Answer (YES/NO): NO